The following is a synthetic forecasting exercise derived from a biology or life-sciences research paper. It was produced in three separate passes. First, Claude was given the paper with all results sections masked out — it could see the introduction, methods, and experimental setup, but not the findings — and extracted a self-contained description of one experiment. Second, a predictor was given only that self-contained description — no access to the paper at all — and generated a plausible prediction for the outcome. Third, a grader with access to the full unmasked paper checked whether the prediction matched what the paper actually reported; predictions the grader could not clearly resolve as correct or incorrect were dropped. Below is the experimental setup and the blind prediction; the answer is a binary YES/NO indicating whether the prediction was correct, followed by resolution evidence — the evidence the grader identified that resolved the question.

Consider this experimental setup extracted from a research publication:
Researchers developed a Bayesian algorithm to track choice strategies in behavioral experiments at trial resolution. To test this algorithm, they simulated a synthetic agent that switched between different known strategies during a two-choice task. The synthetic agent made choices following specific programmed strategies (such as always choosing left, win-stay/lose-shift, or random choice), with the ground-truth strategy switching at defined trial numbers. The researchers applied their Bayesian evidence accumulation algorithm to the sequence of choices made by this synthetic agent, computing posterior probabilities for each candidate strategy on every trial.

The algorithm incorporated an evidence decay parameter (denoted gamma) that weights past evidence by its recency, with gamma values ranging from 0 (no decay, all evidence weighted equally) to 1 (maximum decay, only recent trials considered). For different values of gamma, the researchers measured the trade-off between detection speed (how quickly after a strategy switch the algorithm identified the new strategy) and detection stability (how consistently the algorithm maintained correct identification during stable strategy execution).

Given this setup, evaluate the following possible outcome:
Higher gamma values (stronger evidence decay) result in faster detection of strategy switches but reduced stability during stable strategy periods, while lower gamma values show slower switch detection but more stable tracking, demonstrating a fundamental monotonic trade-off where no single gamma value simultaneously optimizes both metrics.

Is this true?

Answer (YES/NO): NO